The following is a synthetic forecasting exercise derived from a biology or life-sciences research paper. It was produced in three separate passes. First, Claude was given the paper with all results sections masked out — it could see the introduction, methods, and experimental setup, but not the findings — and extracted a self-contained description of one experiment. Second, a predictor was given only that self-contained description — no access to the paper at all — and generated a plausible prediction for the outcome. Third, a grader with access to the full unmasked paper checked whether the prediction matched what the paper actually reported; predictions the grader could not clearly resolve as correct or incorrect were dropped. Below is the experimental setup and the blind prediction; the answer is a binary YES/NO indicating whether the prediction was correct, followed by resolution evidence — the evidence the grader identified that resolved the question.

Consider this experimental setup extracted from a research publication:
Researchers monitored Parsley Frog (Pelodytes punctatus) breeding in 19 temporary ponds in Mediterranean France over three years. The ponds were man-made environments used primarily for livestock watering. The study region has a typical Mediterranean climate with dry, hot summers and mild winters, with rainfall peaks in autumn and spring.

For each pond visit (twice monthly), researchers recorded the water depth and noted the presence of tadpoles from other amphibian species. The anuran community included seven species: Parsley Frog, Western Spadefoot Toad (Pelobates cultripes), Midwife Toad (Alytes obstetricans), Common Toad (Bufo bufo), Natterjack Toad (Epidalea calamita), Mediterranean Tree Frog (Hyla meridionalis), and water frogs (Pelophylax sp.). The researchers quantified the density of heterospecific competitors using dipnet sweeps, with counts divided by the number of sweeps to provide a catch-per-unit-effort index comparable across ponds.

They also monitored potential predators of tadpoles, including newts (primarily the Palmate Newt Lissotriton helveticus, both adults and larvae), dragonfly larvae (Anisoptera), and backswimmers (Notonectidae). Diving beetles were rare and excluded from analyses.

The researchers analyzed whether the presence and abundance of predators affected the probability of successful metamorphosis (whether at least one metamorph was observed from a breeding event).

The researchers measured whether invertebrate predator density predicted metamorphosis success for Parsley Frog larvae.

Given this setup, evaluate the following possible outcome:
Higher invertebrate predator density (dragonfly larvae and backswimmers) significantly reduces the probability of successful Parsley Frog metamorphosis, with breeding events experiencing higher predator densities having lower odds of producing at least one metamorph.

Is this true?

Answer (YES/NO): NO